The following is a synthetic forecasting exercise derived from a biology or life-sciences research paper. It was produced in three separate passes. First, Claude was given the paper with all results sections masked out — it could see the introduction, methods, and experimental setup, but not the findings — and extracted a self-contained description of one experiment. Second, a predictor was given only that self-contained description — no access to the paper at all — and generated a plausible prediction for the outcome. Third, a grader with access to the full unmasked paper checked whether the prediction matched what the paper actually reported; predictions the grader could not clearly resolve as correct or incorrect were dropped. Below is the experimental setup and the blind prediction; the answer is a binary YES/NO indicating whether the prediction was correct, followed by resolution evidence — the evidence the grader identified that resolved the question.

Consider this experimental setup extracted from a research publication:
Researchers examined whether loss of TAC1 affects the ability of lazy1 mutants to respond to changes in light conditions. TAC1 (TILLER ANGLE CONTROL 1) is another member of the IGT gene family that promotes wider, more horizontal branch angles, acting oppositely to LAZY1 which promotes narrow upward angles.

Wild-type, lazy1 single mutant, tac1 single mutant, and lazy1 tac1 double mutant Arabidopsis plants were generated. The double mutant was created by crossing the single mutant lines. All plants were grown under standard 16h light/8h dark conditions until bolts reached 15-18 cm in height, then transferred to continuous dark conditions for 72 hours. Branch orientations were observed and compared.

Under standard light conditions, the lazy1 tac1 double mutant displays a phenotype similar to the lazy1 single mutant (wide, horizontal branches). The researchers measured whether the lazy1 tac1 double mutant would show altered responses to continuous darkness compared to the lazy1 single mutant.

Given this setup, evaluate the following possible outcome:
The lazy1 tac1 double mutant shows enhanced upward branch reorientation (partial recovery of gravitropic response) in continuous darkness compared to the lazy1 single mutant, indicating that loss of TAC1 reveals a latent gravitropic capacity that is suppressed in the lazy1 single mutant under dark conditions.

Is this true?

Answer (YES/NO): NO